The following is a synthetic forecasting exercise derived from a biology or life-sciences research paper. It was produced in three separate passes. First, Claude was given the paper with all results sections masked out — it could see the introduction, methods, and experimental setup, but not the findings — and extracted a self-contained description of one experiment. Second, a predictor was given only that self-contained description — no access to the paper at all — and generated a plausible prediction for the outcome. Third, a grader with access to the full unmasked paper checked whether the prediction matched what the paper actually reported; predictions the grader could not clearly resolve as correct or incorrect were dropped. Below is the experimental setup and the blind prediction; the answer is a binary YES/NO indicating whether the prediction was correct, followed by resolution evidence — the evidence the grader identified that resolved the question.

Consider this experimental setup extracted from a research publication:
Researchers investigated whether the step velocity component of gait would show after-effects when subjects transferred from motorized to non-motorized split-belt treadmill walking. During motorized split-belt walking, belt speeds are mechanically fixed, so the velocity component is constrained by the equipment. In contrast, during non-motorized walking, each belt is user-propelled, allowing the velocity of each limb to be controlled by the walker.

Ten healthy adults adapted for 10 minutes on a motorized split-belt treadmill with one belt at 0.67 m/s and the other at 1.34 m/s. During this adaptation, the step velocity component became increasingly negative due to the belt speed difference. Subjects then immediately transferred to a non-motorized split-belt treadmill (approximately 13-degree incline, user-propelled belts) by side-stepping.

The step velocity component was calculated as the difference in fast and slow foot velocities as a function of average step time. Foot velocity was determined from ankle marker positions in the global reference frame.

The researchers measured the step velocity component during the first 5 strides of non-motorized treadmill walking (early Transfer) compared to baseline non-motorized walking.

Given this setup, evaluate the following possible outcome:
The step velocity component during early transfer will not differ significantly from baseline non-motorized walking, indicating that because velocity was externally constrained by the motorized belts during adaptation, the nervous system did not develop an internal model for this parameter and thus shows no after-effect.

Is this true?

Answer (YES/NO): NO